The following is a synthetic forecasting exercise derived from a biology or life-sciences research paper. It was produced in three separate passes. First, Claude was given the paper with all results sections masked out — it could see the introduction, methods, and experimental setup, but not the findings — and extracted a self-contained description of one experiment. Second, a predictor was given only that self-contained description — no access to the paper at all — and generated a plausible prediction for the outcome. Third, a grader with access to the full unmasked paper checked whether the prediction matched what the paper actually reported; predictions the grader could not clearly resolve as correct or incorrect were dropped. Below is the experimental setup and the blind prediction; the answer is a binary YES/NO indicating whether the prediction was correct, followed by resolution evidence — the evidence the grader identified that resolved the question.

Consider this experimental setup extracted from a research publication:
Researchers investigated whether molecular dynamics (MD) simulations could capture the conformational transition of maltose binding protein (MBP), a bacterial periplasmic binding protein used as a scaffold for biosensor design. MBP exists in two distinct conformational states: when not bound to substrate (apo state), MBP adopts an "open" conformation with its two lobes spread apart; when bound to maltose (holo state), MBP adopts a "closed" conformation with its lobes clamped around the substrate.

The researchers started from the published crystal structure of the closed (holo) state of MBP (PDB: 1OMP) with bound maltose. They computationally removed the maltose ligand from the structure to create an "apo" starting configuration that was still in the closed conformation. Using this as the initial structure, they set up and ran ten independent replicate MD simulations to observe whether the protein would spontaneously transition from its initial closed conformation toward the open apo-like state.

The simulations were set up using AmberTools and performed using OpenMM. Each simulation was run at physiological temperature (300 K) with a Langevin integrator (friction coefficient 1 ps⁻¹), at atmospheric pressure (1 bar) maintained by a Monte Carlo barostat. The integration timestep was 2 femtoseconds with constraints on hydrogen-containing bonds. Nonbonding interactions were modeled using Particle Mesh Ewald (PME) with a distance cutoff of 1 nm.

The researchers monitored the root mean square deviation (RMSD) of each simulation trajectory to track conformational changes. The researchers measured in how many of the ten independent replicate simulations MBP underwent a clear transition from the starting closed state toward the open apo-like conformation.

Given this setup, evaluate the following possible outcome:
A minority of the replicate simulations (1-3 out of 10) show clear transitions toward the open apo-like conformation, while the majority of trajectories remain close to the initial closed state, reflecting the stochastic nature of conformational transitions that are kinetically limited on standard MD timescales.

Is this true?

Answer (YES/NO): NO